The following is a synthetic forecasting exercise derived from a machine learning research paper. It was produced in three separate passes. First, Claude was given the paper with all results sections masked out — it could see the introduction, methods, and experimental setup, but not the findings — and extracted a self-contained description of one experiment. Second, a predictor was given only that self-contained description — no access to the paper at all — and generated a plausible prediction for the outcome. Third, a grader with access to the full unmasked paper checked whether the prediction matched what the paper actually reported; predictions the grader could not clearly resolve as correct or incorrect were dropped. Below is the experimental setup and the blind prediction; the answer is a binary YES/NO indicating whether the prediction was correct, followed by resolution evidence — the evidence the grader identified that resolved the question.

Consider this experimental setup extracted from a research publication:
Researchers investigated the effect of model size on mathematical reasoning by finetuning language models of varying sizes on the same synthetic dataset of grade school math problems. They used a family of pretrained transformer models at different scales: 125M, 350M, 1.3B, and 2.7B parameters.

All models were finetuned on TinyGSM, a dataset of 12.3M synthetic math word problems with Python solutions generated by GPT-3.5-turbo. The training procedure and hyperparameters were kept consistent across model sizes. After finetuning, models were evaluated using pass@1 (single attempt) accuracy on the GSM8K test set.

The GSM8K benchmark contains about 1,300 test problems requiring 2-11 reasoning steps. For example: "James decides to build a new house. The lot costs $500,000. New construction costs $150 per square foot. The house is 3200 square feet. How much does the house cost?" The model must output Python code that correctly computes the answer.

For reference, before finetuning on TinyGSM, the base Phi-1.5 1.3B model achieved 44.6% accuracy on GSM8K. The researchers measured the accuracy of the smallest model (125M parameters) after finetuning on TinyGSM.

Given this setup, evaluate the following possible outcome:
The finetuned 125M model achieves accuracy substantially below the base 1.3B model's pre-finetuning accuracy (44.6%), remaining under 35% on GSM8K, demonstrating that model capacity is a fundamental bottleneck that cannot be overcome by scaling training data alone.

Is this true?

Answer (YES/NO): NO